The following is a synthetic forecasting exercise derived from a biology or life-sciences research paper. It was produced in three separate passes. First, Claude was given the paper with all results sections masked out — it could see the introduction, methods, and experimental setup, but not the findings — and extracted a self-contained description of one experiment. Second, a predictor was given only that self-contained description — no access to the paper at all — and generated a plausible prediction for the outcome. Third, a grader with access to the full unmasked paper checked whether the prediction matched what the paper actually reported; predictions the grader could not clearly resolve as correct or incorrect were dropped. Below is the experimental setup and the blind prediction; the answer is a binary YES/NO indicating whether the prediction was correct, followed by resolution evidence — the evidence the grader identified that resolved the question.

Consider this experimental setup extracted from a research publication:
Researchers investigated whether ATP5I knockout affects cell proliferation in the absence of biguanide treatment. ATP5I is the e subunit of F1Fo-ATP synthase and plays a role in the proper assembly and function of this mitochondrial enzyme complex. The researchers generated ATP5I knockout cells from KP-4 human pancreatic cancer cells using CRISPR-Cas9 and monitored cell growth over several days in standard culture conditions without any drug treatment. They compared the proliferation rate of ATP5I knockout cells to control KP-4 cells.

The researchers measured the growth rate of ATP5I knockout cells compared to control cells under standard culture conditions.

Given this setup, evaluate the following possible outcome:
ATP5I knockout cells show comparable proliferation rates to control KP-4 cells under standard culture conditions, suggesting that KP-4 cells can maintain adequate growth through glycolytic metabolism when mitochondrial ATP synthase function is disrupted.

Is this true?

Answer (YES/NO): NO